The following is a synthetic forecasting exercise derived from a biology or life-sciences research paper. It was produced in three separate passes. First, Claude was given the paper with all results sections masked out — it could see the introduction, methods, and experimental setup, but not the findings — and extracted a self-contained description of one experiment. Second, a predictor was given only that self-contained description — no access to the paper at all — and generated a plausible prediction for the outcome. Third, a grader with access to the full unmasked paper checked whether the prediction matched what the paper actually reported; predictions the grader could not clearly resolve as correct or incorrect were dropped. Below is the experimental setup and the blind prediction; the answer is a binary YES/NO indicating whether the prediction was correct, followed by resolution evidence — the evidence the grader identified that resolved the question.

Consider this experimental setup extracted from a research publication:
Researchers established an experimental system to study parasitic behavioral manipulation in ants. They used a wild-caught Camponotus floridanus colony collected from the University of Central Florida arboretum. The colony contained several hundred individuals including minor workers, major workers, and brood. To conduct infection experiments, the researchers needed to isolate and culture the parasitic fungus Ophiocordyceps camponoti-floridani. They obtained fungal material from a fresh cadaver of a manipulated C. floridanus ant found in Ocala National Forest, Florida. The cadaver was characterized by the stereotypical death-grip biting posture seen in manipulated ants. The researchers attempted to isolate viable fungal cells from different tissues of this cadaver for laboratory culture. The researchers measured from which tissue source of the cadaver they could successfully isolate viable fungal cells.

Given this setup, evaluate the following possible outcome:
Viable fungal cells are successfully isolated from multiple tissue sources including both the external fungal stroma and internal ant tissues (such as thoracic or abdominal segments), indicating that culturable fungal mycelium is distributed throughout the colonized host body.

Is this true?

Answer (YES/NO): NO